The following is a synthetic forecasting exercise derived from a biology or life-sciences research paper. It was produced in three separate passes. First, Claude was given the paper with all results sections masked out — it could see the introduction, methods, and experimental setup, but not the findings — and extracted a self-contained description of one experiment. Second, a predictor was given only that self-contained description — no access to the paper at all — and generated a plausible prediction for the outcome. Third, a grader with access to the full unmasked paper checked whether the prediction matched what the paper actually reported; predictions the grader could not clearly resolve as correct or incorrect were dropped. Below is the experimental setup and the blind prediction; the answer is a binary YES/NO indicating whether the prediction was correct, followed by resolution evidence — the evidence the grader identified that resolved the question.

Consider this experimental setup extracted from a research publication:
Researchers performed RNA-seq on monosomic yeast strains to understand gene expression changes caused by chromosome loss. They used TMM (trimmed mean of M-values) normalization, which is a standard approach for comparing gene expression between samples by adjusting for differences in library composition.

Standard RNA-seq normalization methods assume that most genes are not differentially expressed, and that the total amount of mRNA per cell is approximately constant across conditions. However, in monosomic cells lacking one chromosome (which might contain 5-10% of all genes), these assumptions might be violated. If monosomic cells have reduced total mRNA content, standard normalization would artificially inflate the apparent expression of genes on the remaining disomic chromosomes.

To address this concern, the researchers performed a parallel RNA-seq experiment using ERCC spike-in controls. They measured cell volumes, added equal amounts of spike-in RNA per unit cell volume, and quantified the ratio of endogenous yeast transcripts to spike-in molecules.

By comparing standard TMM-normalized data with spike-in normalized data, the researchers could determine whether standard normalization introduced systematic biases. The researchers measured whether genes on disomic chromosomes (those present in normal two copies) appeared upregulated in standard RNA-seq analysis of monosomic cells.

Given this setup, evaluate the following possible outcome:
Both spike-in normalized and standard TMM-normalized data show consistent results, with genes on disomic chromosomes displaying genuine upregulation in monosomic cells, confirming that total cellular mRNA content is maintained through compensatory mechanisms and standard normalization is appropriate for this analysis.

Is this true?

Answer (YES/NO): NO